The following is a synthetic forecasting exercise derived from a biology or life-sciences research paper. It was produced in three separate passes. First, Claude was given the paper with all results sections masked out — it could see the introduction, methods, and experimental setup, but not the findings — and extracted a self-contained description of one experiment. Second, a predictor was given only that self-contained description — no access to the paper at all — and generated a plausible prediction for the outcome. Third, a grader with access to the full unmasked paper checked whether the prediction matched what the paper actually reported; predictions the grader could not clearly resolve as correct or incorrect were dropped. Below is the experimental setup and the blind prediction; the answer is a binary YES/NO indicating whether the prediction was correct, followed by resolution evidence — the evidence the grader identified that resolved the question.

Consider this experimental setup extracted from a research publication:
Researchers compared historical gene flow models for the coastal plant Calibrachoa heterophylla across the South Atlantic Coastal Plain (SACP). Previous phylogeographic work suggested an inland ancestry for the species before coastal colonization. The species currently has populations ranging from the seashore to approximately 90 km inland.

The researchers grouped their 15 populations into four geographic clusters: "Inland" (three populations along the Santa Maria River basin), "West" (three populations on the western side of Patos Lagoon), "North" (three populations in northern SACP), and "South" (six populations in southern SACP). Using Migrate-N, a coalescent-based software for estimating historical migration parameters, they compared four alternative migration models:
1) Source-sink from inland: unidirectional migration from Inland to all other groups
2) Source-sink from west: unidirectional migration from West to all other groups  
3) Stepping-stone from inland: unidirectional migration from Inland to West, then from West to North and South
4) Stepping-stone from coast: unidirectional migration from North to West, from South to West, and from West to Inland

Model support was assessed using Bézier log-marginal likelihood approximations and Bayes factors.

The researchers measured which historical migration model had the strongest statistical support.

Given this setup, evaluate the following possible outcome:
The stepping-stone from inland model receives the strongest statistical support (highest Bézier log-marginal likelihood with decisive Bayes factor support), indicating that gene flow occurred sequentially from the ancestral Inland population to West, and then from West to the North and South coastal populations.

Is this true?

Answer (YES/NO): NO